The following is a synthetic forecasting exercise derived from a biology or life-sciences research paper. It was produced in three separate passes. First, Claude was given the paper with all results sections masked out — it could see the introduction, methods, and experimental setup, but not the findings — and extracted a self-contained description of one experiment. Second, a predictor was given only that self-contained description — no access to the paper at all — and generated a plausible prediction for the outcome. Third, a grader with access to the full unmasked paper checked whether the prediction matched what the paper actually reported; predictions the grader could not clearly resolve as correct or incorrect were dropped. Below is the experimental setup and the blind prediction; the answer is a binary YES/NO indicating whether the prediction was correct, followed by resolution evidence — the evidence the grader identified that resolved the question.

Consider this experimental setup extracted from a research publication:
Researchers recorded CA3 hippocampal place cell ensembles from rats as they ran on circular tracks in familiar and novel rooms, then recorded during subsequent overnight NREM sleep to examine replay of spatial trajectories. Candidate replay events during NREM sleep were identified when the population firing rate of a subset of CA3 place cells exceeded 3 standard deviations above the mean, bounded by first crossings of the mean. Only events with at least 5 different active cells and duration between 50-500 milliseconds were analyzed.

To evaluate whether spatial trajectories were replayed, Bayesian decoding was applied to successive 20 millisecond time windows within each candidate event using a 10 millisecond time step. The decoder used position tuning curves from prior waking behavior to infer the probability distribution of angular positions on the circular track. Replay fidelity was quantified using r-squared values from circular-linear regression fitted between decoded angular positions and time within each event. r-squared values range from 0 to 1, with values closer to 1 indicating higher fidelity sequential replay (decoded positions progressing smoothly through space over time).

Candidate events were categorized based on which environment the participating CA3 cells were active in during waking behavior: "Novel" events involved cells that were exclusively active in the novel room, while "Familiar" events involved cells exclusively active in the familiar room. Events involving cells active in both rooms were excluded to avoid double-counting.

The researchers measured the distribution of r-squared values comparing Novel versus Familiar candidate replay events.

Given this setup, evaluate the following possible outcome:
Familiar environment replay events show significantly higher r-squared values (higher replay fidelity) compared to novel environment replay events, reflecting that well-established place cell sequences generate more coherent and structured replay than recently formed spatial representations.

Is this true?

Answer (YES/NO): NO